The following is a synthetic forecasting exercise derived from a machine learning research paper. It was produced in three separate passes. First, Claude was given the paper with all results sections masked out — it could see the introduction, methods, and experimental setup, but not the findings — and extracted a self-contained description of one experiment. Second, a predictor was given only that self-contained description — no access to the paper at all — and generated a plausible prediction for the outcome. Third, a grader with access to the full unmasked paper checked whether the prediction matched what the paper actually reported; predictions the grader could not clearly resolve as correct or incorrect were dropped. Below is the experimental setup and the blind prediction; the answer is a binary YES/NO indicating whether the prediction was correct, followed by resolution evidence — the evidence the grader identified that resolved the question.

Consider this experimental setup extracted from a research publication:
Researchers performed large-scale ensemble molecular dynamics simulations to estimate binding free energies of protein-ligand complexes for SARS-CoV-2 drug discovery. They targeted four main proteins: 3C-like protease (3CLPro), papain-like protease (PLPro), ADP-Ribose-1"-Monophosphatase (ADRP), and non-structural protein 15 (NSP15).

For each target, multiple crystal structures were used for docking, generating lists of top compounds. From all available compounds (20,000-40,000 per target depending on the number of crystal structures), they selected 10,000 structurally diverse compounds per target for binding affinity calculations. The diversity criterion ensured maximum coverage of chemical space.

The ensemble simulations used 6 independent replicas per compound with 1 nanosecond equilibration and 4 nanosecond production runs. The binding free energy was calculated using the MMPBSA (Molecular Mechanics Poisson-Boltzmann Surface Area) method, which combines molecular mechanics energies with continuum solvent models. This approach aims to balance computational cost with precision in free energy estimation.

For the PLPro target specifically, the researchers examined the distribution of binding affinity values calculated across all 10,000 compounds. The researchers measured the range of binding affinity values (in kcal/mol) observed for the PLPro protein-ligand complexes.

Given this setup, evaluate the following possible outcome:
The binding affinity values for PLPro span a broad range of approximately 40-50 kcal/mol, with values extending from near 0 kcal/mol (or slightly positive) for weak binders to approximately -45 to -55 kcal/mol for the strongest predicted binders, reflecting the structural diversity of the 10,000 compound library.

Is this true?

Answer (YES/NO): NO